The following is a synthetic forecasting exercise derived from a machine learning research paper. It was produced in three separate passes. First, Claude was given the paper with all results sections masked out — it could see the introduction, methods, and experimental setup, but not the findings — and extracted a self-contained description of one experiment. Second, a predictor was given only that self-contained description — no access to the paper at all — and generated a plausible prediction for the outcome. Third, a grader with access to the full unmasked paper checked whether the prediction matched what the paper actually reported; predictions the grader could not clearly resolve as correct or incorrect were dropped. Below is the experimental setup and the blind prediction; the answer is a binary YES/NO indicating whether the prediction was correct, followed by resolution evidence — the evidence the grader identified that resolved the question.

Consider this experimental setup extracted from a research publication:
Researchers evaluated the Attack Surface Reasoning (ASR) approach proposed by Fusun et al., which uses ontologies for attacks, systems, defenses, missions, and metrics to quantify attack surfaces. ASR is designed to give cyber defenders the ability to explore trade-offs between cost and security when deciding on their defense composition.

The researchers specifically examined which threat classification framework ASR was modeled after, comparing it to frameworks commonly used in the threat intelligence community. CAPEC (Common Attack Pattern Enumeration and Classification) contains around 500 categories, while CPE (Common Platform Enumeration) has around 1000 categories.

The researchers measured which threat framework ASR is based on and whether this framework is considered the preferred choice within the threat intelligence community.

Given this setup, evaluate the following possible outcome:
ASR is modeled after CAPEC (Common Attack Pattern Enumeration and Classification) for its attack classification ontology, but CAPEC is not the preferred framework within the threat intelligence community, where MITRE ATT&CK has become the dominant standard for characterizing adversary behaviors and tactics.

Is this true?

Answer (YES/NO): NO